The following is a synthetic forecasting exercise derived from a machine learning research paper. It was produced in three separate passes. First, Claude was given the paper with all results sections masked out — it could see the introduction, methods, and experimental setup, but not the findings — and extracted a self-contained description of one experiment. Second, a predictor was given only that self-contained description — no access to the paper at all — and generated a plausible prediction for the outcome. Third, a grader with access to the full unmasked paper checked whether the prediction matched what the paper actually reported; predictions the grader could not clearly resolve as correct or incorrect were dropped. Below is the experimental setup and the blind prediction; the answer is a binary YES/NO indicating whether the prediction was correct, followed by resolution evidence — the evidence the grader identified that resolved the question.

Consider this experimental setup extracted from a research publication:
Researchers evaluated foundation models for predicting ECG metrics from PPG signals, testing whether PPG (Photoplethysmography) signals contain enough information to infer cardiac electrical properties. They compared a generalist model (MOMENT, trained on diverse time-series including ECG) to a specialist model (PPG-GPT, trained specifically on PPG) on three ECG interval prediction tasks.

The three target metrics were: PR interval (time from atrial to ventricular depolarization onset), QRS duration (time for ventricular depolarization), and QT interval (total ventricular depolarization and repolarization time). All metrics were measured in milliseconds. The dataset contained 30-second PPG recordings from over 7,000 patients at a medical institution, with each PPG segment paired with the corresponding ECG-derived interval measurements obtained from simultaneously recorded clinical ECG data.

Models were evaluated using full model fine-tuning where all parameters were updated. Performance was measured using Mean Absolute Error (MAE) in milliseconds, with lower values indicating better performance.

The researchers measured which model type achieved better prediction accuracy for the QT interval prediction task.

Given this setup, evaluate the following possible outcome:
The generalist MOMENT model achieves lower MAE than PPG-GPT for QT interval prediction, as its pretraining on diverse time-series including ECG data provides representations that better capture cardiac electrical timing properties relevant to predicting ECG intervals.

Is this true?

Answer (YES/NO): NO